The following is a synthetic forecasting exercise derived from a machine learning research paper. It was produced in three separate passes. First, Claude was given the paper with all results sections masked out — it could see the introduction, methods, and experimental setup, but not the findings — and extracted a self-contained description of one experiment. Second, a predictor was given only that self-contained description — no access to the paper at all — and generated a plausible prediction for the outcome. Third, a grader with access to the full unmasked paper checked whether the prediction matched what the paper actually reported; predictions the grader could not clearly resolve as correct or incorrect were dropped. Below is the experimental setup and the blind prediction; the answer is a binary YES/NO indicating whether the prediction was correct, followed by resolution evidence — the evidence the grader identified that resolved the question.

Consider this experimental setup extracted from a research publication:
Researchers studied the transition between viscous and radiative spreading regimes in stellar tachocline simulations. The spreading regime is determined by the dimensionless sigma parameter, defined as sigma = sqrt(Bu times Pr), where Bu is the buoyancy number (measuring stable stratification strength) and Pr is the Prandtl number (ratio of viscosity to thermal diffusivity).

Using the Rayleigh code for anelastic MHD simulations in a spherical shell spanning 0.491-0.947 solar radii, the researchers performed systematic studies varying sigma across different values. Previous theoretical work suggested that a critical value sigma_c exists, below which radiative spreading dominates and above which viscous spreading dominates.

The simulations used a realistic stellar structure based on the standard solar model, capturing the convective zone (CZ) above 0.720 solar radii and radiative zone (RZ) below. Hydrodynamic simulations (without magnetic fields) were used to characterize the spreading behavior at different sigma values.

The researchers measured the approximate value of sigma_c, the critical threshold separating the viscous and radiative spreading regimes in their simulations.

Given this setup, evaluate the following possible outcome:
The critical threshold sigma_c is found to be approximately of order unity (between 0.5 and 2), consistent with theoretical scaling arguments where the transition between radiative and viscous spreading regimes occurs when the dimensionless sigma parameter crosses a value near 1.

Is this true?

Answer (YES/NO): NO